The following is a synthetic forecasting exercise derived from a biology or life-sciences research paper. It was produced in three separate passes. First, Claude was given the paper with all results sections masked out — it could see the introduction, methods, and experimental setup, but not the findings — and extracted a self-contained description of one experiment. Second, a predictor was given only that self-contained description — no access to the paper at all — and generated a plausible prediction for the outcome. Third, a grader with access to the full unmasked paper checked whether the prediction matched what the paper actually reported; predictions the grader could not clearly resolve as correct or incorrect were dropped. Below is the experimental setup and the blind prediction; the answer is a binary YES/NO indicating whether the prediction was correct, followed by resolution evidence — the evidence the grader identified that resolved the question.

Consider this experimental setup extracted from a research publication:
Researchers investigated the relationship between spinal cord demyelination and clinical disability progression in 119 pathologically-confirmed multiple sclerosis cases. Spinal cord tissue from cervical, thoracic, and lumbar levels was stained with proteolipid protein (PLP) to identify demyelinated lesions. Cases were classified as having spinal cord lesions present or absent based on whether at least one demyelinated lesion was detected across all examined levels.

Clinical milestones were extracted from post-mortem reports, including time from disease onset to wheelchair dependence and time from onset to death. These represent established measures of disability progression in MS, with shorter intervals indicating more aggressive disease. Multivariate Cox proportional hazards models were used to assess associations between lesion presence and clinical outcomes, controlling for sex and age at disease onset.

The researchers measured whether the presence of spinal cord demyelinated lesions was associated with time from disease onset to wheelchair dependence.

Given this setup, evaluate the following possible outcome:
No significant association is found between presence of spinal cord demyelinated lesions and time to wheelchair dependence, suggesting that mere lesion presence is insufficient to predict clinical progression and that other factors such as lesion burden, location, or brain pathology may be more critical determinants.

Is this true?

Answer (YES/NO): NO